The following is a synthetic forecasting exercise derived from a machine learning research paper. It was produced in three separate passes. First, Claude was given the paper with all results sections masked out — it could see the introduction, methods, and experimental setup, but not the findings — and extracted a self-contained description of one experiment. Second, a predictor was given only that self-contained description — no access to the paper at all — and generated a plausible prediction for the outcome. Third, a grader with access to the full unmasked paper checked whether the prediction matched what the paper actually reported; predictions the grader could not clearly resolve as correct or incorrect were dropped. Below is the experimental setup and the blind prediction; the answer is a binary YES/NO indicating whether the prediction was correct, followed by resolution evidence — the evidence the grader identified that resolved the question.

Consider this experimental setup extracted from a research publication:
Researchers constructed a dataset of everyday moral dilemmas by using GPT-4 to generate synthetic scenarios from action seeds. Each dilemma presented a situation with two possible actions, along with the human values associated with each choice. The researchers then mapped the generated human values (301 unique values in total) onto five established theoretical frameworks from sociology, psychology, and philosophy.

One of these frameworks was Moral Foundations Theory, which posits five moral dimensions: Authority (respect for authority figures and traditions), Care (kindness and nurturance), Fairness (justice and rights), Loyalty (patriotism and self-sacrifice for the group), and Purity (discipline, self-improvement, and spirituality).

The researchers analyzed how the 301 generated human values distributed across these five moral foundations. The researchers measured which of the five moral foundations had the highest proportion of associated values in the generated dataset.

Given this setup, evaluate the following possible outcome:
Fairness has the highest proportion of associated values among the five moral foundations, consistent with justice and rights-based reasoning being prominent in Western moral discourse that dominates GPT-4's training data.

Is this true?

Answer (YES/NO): YES